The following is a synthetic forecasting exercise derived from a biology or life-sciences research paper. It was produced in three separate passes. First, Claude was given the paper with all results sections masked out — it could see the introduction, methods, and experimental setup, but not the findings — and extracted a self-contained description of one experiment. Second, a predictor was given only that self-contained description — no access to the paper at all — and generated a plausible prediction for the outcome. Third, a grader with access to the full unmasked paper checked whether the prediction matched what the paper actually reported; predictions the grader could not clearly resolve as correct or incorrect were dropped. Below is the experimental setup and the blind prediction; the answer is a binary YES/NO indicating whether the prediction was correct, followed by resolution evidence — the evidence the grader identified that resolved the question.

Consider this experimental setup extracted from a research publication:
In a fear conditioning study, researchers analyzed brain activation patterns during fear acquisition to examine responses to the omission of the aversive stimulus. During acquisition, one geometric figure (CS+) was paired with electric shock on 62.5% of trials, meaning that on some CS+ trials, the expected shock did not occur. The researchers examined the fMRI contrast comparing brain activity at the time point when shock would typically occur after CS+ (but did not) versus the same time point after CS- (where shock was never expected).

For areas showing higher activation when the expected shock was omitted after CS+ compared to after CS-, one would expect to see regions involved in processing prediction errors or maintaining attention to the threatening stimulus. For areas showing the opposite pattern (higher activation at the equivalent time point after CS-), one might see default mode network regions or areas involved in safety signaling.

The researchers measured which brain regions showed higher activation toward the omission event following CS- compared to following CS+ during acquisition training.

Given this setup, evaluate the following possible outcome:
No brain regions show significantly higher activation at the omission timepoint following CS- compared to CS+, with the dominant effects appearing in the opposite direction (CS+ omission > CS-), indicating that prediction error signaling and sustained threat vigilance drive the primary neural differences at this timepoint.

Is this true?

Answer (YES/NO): NO